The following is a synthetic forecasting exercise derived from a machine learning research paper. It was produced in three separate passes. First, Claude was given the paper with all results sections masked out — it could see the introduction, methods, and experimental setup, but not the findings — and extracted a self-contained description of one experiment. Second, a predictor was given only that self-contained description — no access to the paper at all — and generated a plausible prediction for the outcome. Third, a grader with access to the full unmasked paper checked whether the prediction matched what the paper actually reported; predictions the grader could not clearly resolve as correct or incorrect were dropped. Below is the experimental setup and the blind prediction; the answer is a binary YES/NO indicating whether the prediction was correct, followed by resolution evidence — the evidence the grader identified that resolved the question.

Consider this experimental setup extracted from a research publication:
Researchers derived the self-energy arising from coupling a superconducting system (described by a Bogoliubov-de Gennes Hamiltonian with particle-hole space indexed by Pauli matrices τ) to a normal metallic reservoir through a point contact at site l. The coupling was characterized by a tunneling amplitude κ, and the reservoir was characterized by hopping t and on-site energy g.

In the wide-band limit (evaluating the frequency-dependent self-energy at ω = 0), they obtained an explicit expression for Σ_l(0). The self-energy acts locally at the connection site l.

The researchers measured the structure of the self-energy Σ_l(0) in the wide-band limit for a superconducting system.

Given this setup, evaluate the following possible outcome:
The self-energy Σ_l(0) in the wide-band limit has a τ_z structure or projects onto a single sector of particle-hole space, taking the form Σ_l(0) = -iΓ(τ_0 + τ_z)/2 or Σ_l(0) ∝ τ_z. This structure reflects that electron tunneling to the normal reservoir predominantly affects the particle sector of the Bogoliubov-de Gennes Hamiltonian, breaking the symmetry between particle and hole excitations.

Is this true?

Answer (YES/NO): NO